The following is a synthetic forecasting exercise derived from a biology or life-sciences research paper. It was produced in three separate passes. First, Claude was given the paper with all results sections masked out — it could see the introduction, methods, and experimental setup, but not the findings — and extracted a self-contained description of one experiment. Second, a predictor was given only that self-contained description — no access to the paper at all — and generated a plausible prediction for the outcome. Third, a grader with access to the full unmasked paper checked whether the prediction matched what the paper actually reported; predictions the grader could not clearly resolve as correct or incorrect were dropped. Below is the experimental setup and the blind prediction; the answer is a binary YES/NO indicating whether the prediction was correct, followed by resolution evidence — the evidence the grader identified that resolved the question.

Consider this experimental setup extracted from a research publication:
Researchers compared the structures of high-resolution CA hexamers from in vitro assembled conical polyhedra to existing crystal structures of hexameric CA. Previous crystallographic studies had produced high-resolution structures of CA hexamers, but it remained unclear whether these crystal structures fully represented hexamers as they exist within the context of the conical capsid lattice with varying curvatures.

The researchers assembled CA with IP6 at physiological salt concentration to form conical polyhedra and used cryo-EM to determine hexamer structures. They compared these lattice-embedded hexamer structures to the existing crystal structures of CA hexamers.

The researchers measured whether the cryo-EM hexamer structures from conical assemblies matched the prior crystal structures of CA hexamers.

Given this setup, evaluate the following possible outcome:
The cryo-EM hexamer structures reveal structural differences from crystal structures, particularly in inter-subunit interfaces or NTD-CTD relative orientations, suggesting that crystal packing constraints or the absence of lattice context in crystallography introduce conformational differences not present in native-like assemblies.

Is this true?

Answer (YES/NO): NO